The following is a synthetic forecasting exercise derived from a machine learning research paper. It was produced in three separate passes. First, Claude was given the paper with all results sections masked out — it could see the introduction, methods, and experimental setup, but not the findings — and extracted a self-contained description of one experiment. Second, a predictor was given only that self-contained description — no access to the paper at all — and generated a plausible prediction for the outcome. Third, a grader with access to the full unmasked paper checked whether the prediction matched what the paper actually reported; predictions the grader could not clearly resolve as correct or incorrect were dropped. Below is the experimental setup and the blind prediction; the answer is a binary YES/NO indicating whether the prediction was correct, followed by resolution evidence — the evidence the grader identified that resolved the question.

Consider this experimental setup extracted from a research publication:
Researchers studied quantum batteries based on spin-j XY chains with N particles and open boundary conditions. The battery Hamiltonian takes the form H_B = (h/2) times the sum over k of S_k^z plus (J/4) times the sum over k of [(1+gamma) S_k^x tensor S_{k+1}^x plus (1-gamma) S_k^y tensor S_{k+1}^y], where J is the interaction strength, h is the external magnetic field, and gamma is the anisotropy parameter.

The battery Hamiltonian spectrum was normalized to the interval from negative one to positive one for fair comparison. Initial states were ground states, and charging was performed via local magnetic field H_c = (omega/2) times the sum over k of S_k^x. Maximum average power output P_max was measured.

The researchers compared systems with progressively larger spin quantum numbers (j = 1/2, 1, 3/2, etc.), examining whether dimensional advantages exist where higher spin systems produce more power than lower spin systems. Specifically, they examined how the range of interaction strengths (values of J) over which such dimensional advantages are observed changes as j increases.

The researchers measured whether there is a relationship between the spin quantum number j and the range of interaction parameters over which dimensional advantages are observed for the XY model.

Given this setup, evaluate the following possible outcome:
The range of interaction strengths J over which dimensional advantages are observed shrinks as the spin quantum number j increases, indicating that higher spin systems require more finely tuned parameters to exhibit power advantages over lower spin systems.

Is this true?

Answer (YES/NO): YES